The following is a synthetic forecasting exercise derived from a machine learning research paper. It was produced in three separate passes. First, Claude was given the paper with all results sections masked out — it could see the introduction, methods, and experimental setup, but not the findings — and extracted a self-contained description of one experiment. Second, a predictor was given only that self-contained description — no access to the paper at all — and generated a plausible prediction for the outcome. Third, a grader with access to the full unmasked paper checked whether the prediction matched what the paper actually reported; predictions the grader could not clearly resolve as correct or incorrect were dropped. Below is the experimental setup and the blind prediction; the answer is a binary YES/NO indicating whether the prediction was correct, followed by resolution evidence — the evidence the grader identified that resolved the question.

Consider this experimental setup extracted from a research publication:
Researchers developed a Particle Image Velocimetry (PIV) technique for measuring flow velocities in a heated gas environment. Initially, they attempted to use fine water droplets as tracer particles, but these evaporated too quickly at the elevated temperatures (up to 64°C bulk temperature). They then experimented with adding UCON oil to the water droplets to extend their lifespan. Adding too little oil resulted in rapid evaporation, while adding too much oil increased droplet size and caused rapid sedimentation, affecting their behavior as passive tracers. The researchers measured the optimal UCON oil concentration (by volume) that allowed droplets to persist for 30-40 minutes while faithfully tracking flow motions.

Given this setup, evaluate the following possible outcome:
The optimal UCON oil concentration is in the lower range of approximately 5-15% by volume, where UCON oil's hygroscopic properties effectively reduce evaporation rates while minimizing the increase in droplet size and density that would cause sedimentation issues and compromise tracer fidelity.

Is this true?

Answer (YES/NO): NO